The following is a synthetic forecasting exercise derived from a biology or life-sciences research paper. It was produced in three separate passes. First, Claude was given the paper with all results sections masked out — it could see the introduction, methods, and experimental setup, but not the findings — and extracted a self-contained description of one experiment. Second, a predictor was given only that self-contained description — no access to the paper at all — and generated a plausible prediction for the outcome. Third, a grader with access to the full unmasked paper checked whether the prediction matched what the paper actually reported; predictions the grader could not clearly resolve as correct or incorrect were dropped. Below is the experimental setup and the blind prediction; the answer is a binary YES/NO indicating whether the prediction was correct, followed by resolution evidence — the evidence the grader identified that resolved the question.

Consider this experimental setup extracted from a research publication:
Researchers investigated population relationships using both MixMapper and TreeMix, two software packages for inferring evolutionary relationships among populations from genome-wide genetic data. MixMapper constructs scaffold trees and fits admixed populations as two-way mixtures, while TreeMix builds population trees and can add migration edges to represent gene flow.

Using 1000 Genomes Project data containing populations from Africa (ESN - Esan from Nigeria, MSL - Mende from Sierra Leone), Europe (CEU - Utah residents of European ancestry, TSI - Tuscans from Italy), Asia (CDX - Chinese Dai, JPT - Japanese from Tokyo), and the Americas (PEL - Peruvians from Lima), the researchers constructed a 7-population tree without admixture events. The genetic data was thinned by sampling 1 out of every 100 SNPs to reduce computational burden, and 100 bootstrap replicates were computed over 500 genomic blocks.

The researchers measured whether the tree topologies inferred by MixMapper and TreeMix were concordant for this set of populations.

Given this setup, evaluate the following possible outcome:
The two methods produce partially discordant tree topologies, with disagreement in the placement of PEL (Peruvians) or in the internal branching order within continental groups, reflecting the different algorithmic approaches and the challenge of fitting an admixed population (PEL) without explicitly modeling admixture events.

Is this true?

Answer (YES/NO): NO